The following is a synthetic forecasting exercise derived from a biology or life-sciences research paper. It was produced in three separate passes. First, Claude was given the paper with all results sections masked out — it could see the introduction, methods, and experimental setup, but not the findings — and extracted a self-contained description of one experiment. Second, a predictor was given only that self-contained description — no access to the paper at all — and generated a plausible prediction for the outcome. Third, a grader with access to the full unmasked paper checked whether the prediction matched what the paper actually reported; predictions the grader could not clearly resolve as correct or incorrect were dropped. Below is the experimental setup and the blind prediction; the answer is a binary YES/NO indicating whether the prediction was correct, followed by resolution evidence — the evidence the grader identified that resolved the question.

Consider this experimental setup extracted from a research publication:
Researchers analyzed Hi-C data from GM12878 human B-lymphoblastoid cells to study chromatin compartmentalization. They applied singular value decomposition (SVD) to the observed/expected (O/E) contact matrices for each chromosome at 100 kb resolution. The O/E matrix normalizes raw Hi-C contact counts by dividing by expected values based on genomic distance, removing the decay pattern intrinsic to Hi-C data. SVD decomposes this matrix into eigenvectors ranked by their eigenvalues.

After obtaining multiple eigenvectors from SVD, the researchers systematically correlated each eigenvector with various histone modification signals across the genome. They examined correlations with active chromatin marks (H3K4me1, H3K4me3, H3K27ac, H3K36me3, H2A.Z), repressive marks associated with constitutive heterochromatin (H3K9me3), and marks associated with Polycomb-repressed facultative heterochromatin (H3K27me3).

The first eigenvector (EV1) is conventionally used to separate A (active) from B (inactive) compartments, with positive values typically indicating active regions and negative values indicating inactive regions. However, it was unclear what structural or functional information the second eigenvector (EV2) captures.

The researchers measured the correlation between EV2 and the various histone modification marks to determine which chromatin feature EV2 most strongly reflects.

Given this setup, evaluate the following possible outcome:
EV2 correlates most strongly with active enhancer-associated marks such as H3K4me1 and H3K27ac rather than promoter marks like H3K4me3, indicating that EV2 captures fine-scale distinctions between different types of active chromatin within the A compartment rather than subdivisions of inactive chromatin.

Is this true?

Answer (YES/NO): NO